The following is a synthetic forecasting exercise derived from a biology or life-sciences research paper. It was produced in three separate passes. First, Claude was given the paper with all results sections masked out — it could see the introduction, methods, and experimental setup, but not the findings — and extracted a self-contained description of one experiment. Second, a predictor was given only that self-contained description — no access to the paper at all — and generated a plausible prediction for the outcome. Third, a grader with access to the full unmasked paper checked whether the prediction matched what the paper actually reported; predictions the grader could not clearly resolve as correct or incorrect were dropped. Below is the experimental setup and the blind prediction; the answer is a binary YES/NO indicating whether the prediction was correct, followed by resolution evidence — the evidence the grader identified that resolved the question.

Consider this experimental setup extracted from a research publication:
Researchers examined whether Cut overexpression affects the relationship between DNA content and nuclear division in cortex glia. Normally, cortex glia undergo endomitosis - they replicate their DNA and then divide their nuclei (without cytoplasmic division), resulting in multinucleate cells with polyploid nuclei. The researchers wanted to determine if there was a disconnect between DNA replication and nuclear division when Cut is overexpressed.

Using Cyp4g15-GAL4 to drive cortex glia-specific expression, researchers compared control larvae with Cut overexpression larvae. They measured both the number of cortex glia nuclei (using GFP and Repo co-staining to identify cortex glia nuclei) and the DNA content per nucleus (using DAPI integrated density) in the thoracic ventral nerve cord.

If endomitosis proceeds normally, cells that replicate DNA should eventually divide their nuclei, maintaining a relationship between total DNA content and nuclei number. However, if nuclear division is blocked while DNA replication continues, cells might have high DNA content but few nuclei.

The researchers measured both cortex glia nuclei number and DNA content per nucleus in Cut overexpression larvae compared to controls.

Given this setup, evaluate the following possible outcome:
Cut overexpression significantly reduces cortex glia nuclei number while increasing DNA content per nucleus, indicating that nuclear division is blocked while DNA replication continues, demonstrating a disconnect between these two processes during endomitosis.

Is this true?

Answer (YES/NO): YES